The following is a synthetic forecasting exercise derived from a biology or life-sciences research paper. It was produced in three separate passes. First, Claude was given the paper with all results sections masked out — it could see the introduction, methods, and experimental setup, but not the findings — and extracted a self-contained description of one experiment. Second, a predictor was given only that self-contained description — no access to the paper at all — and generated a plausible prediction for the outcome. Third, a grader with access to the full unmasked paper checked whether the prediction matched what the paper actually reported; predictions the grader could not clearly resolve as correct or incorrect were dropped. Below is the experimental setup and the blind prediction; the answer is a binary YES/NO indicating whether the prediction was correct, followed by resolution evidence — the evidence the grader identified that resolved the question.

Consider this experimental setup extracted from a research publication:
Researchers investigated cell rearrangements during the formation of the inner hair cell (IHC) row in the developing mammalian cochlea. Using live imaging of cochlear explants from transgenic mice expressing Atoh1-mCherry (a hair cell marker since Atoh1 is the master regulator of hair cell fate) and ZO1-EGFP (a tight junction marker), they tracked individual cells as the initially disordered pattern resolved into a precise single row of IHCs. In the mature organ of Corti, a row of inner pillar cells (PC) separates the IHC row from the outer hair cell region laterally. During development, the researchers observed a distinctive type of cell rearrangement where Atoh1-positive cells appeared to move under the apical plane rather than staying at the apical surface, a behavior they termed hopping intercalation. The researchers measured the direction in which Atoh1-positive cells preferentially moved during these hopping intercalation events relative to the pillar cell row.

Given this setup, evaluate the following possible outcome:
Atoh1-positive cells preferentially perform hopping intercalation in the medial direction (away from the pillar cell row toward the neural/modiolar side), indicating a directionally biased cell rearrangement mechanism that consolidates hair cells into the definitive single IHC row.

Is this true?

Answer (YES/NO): NO